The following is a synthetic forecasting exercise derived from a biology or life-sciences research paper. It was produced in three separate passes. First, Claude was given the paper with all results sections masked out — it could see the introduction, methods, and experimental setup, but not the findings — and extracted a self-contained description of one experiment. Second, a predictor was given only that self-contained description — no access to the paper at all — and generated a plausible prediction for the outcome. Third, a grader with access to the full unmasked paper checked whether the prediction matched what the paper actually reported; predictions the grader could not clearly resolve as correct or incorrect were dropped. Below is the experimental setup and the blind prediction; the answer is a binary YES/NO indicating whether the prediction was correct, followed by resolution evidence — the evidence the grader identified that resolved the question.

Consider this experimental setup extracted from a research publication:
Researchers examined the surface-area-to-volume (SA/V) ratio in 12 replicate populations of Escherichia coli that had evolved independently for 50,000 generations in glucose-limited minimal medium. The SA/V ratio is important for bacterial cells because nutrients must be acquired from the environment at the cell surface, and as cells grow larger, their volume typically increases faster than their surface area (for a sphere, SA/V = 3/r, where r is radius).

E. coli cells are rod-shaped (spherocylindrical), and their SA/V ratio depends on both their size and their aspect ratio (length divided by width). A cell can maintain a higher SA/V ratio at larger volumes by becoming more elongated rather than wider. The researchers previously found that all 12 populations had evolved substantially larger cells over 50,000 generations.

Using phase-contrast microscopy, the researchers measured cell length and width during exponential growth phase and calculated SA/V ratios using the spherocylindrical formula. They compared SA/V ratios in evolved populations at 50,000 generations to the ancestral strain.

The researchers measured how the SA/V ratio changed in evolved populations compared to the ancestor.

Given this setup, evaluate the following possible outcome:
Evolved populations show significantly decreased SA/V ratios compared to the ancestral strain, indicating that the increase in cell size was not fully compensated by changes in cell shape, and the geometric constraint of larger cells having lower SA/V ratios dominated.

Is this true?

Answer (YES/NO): YES